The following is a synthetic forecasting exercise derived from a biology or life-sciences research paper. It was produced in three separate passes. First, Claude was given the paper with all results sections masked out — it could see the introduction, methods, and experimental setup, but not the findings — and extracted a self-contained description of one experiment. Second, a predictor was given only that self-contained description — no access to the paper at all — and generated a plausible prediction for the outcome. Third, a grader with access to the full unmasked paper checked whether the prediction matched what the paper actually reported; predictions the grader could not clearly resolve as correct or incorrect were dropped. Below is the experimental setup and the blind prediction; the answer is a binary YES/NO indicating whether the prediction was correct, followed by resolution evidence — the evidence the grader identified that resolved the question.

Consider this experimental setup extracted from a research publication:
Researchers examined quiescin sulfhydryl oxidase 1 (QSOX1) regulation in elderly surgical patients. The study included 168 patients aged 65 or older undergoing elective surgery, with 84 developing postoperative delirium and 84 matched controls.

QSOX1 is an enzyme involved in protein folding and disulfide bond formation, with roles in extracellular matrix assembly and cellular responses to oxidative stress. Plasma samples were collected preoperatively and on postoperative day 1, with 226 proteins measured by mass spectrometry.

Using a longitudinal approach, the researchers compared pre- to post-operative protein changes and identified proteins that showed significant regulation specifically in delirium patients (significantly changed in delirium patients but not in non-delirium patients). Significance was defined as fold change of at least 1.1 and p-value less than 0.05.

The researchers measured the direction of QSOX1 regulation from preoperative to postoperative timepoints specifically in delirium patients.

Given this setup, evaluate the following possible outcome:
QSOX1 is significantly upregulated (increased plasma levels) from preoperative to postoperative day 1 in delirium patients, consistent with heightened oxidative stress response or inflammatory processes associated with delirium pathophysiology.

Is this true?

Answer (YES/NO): YES